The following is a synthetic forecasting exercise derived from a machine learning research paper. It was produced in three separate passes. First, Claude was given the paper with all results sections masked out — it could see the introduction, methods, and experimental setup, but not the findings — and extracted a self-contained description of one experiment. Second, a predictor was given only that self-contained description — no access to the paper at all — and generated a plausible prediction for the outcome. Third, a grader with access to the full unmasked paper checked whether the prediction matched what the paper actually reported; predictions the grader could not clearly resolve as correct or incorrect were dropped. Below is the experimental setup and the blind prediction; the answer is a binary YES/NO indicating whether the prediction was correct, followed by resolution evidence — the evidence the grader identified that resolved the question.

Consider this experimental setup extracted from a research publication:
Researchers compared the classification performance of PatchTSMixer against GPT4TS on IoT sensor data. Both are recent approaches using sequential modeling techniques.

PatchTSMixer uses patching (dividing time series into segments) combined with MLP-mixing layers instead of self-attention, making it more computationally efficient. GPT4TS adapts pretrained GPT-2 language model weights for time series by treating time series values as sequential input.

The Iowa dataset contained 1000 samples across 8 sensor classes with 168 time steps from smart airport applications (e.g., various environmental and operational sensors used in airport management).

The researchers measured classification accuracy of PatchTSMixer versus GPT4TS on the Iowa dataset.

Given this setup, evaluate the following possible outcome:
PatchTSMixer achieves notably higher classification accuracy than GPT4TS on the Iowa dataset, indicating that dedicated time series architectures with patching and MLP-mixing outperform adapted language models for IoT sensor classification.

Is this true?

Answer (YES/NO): YES